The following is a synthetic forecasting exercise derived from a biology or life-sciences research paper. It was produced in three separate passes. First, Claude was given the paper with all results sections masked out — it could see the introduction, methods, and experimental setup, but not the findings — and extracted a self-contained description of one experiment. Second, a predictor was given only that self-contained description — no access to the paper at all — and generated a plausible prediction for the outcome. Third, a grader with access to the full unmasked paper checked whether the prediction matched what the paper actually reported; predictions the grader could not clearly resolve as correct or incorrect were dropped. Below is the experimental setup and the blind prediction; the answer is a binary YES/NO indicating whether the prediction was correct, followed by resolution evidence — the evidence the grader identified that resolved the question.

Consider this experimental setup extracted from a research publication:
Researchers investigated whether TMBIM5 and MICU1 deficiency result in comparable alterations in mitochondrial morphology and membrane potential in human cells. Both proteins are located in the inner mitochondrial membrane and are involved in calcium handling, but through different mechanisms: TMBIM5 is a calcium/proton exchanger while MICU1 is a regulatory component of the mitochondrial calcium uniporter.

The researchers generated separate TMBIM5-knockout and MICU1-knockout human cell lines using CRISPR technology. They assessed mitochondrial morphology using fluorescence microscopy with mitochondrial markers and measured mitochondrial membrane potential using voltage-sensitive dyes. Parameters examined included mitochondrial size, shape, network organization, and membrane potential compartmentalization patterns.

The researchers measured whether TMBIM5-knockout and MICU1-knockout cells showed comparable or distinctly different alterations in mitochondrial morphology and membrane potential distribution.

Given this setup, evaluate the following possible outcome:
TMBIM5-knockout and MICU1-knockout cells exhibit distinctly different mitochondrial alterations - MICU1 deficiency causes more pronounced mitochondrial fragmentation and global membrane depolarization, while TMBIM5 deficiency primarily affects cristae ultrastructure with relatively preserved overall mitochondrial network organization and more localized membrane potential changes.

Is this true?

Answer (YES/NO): NO